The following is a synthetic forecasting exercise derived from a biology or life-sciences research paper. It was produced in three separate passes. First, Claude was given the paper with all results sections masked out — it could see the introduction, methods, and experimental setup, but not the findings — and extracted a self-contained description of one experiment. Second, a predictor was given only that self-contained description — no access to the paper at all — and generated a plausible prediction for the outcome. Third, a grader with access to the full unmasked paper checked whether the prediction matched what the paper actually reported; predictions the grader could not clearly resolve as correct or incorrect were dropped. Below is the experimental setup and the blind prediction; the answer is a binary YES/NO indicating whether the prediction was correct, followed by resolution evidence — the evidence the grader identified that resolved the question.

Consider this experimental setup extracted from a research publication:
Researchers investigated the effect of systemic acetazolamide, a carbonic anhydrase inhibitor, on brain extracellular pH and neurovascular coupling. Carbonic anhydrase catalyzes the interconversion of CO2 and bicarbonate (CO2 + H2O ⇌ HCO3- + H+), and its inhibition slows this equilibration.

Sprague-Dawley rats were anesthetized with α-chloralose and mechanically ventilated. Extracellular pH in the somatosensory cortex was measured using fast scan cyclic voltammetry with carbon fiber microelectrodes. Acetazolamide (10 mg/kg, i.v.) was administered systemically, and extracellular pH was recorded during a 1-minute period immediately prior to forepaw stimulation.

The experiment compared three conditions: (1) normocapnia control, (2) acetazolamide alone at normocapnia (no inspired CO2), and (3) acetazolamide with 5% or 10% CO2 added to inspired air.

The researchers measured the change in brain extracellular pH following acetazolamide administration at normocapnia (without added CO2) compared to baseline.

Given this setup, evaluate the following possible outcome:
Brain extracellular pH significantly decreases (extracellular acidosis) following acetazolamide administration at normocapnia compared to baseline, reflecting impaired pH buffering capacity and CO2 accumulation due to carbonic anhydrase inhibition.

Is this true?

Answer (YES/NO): YES